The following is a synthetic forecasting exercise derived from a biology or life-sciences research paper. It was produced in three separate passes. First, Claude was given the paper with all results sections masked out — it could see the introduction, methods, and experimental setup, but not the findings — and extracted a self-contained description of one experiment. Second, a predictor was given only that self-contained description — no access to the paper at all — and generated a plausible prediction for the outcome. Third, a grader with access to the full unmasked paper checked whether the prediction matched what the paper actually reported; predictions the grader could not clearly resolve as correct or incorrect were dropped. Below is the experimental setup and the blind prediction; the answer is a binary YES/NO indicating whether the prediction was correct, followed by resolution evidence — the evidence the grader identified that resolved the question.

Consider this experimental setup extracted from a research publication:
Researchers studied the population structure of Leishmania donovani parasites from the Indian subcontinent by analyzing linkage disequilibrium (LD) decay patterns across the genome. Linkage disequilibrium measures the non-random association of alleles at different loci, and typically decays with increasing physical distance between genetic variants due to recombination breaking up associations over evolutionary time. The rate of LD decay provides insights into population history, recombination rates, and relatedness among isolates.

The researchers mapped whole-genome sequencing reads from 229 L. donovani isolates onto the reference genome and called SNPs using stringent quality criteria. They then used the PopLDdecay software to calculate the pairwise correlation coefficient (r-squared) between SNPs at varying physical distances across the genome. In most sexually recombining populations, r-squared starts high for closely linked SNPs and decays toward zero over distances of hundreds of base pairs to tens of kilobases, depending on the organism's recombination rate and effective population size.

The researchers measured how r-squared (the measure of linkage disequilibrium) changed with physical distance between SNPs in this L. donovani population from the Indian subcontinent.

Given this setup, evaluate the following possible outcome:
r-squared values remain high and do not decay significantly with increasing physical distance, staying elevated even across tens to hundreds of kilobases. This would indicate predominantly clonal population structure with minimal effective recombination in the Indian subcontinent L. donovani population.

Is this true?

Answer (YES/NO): YES